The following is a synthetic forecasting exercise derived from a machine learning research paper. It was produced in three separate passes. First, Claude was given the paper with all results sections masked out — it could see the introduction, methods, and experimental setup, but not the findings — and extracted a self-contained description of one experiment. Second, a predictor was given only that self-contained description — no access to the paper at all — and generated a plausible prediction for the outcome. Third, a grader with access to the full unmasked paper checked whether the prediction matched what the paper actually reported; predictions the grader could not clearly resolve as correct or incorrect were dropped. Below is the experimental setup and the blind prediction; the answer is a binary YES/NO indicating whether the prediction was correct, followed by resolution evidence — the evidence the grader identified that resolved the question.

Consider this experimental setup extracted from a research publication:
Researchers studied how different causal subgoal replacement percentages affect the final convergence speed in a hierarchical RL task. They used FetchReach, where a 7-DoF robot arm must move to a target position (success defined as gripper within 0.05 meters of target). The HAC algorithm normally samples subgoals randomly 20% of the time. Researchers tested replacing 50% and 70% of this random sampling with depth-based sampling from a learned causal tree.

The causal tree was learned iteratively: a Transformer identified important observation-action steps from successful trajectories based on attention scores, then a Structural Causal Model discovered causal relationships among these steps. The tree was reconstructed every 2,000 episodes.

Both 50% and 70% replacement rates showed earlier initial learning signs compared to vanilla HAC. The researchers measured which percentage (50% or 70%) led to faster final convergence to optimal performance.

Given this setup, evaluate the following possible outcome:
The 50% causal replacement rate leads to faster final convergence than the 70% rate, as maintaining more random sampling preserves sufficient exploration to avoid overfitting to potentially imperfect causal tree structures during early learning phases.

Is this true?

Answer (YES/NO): YES